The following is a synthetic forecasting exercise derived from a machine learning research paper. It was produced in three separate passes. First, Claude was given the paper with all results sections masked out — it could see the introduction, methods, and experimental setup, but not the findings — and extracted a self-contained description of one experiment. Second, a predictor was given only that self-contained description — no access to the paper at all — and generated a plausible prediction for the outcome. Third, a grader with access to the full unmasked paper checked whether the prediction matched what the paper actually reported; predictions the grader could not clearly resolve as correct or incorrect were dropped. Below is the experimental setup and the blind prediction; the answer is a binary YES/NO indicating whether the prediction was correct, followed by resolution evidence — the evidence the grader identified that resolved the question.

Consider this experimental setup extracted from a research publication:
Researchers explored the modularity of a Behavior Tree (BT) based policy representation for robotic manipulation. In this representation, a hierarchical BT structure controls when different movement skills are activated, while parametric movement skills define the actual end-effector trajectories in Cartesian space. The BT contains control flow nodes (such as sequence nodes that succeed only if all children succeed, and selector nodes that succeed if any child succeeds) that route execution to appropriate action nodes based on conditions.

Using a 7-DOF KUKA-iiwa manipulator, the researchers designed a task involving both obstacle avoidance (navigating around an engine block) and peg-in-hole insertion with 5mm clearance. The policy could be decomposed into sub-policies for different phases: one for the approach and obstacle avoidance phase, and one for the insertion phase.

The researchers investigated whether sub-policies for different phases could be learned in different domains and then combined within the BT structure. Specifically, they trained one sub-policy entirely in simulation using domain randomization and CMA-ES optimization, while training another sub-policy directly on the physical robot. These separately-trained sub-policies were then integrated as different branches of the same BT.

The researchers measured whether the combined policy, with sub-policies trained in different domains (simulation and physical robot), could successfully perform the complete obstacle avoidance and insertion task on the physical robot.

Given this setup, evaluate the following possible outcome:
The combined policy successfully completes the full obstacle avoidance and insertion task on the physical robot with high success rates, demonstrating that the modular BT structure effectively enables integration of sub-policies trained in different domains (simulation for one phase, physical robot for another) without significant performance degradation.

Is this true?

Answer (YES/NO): YES